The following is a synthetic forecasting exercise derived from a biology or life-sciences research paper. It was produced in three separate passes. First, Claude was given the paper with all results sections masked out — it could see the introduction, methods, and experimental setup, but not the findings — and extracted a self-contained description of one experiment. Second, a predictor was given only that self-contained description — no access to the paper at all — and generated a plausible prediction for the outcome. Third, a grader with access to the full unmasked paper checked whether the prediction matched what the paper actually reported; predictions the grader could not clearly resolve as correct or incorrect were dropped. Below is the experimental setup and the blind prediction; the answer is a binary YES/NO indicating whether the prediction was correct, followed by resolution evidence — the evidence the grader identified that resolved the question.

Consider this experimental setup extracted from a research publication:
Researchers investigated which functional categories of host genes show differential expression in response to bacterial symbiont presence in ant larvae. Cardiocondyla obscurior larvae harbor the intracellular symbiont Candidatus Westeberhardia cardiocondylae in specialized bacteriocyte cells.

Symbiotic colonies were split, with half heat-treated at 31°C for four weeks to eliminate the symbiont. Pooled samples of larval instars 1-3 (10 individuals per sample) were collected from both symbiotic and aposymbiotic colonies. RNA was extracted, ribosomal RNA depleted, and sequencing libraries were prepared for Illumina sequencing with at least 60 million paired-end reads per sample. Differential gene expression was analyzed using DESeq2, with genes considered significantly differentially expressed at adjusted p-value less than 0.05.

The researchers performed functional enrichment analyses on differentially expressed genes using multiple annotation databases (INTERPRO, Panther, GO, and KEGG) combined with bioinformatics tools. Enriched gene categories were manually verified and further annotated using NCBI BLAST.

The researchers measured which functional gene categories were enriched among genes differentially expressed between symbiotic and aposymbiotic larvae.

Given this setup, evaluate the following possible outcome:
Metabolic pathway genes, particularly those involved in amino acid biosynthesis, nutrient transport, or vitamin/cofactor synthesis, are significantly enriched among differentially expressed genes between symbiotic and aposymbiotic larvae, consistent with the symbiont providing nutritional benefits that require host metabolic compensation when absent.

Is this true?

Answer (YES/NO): YES